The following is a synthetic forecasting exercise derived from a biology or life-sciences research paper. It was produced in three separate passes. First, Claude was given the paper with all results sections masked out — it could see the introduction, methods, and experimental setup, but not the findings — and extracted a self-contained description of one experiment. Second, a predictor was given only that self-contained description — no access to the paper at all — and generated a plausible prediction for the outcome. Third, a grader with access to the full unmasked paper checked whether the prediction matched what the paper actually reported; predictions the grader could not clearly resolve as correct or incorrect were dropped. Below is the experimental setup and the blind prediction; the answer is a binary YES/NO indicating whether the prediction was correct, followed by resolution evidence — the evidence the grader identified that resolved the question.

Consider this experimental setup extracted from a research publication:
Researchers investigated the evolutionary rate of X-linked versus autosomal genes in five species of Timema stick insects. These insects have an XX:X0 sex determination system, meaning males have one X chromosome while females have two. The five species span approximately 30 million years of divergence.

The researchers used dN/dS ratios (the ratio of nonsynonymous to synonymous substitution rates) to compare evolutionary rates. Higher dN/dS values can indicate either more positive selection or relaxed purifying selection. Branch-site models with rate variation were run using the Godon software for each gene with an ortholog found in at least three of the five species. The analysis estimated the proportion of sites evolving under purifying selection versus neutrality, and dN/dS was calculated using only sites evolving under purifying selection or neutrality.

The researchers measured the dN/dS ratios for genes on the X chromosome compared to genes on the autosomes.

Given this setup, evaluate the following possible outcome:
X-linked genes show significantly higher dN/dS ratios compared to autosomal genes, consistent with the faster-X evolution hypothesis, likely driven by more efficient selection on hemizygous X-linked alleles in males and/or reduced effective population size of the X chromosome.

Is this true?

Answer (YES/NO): NO